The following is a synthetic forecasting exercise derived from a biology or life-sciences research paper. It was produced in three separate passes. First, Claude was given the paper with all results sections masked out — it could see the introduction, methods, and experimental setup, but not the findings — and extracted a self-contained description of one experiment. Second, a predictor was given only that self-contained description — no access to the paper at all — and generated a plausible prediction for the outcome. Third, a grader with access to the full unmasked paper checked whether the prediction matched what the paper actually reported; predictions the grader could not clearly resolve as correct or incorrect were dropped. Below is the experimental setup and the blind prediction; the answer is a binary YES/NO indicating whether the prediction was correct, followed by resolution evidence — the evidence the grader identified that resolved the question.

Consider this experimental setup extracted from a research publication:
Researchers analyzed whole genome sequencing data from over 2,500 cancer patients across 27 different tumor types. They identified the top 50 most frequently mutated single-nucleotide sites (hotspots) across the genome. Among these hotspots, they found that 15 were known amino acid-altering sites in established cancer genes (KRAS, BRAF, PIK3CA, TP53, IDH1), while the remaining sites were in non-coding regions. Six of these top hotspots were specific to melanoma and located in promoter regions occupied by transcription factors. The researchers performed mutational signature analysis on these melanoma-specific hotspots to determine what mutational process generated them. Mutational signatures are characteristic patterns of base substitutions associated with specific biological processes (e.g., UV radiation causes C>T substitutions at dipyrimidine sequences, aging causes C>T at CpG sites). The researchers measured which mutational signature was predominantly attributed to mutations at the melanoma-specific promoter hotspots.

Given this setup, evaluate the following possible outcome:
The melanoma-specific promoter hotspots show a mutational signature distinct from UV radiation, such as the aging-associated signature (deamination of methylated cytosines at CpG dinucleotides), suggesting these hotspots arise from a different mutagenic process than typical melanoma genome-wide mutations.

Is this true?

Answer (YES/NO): NO